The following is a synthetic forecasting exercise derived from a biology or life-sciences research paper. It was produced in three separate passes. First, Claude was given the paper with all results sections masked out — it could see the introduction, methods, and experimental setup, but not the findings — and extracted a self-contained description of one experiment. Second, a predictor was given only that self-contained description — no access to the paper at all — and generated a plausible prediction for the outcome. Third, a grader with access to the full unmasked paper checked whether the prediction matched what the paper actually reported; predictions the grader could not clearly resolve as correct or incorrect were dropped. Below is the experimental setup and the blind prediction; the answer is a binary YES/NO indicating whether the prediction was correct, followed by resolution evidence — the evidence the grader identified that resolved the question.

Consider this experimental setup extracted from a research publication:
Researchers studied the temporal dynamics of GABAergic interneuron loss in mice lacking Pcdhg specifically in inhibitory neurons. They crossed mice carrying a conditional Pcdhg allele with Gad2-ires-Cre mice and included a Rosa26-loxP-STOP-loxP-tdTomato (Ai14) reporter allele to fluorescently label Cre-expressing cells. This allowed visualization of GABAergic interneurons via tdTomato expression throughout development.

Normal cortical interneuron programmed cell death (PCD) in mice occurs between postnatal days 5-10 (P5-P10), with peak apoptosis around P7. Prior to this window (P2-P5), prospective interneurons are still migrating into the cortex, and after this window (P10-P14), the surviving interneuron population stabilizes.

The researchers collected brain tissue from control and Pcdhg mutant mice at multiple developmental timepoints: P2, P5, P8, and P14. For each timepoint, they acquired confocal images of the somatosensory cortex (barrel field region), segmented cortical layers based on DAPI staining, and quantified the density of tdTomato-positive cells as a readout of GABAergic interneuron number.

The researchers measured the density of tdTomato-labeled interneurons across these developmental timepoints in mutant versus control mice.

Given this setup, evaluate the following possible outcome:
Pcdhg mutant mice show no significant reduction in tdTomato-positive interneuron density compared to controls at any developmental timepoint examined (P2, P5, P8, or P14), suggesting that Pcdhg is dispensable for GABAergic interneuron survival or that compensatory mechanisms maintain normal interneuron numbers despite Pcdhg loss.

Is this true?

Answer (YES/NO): NO